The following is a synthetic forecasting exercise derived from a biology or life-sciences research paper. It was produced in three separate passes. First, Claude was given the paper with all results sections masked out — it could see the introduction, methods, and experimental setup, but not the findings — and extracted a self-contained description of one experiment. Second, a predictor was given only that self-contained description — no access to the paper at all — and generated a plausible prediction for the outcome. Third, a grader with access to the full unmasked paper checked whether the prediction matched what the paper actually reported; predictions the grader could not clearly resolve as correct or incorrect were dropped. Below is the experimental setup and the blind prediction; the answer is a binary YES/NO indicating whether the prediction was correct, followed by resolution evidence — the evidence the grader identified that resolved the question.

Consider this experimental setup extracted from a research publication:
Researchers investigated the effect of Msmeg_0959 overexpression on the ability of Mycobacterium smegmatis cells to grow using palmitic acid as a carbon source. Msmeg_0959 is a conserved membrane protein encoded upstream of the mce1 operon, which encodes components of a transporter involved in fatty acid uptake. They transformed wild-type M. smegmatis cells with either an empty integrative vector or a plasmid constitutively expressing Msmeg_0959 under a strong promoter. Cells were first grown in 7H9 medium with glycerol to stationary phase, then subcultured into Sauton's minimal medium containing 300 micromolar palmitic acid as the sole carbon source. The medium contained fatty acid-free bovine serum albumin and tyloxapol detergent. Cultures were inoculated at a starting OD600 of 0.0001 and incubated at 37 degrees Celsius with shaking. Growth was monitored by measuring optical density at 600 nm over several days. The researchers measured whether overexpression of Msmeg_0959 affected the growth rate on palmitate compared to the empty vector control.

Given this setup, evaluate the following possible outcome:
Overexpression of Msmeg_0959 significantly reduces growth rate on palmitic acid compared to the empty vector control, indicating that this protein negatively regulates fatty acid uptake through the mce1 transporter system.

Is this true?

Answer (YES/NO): YES